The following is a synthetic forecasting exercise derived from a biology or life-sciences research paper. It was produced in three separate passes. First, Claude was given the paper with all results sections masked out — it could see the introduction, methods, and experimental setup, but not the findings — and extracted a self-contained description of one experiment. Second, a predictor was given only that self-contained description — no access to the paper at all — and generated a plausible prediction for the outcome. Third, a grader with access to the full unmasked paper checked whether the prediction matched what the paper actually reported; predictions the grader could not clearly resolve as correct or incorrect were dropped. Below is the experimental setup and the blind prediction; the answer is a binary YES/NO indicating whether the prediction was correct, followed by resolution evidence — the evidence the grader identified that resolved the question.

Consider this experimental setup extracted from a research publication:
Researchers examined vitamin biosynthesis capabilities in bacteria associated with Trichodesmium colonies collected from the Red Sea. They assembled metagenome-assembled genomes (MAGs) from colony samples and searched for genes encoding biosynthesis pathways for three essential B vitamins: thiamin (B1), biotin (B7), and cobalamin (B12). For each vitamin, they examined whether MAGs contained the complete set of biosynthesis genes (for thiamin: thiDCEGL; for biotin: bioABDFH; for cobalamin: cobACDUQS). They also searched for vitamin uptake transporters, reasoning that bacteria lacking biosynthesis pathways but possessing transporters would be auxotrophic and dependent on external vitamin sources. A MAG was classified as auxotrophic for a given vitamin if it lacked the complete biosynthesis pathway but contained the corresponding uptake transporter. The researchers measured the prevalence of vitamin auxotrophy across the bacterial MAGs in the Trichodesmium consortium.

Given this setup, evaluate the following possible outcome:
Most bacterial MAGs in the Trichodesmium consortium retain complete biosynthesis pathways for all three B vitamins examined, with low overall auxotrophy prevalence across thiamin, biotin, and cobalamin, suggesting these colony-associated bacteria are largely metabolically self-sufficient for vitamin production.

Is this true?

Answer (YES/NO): NO